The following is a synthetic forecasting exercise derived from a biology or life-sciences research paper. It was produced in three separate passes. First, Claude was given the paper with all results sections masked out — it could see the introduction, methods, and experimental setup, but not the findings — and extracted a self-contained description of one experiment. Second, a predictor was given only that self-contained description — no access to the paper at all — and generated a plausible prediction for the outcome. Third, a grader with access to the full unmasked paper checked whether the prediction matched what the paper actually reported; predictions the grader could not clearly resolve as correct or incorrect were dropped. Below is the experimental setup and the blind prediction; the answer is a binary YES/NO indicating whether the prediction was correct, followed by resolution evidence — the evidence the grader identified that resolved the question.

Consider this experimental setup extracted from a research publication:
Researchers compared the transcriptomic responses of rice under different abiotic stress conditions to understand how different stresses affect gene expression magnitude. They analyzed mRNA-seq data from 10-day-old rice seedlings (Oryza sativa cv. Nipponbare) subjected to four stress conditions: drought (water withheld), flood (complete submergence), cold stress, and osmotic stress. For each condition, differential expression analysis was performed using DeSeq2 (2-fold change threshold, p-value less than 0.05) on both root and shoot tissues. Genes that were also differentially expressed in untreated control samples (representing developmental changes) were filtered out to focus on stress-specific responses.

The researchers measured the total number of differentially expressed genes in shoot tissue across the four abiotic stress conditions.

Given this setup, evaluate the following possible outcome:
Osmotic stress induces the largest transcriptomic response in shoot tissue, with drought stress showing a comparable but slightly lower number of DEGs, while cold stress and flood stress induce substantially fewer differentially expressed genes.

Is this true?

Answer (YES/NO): NO